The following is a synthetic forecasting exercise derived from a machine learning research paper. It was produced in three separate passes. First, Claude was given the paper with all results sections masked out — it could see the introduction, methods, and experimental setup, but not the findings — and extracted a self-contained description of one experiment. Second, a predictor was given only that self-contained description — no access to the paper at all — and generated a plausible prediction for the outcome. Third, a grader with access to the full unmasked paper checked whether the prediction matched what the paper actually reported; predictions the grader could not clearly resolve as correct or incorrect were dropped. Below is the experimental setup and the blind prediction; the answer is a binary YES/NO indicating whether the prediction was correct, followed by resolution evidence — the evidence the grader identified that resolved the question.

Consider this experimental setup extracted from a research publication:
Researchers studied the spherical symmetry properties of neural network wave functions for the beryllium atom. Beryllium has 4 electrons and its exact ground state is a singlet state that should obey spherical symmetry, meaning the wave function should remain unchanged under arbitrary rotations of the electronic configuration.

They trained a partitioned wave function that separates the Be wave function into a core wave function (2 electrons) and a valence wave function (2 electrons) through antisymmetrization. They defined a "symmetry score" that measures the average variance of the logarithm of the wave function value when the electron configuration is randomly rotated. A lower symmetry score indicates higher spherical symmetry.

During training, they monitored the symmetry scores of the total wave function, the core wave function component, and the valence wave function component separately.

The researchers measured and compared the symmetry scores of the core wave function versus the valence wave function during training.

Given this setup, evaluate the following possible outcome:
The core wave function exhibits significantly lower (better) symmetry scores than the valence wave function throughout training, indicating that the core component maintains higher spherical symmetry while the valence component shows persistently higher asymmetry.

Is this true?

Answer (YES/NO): YES